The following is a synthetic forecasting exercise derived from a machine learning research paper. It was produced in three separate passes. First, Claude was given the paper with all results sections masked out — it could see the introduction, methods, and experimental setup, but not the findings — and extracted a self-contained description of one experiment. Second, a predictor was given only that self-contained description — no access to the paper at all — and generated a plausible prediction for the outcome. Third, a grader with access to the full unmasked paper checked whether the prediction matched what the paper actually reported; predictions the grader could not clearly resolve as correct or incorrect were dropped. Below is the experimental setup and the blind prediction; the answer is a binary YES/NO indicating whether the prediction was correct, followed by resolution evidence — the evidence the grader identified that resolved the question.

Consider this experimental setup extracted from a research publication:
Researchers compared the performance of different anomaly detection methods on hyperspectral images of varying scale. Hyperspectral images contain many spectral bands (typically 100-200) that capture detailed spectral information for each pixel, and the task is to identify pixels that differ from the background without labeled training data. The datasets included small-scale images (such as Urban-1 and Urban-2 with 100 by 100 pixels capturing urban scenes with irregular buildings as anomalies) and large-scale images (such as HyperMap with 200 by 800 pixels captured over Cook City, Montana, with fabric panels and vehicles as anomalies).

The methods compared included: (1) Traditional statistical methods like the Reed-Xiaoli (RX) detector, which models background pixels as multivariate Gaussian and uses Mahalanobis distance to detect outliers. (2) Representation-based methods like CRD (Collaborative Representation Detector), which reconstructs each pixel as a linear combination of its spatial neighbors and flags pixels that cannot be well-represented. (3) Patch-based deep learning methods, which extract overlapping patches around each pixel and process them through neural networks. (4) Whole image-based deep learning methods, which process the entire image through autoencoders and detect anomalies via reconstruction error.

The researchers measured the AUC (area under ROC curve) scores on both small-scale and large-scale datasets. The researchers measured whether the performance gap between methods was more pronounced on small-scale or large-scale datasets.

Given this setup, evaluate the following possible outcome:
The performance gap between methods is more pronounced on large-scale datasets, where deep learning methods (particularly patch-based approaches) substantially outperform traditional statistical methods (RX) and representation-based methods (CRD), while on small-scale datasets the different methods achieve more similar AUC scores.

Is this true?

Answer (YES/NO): NO